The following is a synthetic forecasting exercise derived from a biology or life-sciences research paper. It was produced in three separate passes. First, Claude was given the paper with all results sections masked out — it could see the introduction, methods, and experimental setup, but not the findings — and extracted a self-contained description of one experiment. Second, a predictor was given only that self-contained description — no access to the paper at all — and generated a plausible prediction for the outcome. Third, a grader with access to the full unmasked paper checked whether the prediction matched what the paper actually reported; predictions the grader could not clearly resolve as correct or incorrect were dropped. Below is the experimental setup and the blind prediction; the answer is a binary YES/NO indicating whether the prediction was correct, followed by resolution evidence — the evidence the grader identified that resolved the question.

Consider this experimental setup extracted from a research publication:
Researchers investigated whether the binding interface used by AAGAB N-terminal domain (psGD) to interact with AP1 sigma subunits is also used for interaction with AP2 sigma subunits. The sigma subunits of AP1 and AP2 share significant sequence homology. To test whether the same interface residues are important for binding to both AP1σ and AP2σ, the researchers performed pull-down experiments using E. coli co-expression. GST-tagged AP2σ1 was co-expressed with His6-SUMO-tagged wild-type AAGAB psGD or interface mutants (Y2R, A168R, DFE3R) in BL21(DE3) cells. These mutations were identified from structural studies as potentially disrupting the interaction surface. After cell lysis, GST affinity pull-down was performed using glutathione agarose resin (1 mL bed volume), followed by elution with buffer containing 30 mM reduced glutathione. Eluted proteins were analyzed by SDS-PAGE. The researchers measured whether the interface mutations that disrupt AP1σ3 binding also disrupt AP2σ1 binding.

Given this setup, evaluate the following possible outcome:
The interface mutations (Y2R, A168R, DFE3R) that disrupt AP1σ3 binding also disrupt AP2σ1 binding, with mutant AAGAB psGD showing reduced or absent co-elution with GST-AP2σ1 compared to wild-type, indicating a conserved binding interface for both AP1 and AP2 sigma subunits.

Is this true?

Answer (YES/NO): YES